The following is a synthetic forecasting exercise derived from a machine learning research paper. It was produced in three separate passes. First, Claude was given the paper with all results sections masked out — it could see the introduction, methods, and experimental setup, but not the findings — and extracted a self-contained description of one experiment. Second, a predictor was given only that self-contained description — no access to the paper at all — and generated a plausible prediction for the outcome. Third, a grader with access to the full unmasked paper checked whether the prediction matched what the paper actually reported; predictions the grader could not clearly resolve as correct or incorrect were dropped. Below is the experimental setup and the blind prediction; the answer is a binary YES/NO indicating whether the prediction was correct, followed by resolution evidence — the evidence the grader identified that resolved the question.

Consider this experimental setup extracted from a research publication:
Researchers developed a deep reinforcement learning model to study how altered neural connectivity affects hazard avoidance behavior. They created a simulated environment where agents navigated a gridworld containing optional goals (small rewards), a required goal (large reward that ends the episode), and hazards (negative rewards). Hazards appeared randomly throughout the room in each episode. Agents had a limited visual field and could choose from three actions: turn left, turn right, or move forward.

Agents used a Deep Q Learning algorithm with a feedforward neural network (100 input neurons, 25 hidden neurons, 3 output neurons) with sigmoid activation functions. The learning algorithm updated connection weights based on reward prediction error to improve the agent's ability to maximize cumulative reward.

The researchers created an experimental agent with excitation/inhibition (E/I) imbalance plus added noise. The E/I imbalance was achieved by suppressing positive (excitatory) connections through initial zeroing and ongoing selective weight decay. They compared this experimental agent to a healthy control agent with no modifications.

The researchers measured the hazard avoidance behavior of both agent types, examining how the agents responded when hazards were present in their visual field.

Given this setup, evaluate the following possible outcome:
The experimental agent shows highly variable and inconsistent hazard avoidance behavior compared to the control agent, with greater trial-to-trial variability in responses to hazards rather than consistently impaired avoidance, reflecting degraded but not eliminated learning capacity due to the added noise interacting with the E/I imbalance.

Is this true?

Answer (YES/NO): NO